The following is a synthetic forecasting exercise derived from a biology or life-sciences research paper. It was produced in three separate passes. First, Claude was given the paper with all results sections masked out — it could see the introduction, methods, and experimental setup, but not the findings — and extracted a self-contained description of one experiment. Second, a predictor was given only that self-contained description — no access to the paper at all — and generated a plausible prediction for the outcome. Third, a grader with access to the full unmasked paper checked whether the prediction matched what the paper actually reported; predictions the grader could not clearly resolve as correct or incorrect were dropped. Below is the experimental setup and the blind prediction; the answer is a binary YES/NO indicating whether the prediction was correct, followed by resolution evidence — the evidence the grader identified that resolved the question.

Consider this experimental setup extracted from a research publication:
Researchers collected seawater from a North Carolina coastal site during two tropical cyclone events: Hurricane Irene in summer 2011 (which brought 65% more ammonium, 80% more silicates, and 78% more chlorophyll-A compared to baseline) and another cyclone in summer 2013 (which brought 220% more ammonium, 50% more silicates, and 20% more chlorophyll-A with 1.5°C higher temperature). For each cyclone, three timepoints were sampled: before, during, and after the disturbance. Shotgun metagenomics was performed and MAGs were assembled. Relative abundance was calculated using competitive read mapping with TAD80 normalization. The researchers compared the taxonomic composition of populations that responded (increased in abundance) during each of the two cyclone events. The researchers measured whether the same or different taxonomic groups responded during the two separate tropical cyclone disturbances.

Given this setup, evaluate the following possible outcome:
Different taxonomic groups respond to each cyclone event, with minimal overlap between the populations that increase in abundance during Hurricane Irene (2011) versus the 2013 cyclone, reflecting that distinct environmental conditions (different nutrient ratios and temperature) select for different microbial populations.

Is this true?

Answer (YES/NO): YES